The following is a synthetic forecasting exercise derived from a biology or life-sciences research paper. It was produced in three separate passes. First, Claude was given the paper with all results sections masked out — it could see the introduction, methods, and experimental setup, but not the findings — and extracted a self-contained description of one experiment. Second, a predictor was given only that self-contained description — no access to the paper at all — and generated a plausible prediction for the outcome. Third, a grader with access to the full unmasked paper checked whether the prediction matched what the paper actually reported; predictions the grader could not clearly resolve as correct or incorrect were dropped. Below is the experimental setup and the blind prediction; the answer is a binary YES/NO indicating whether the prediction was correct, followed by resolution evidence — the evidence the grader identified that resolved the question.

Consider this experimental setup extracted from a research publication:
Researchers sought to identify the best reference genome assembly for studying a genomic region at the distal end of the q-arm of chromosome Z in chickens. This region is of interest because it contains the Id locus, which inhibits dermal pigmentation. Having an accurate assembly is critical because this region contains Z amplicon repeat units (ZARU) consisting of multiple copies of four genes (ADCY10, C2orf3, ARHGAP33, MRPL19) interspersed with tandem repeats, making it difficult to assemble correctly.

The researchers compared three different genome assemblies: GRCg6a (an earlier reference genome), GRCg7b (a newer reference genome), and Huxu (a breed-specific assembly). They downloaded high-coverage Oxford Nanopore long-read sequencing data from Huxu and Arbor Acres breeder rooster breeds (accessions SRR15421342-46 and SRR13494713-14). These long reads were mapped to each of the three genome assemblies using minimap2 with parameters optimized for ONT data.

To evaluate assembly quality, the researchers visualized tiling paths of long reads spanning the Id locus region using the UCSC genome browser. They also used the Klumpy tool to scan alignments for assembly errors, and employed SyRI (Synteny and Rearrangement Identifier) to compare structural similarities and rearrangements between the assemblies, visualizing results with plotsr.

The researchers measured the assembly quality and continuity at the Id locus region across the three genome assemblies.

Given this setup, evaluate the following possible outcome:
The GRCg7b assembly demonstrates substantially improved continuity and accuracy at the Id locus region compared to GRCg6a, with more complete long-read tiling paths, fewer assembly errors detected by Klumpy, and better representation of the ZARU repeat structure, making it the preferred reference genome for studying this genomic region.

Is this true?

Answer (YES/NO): NO